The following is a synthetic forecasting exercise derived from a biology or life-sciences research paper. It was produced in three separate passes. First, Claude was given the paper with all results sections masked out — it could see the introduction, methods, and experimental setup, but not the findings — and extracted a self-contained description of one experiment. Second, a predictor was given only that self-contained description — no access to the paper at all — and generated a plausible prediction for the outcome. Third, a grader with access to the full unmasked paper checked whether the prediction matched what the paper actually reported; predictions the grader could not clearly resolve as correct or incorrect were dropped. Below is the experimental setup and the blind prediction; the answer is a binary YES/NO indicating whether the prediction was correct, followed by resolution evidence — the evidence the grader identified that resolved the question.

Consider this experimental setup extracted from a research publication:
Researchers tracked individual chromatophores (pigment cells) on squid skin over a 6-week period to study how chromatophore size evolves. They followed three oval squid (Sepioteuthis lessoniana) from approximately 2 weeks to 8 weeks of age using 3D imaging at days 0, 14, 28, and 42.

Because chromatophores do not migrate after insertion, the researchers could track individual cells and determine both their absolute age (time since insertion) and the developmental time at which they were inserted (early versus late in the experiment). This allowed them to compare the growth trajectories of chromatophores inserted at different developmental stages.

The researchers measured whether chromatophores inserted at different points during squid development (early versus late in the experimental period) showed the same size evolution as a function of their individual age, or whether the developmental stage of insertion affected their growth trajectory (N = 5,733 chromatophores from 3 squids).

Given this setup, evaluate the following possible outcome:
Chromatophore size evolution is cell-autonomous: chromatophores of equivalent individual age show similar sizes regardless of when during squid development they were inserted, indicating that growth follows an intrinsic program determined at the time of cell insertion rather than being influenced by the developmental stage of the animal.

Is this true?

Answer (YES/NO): NO